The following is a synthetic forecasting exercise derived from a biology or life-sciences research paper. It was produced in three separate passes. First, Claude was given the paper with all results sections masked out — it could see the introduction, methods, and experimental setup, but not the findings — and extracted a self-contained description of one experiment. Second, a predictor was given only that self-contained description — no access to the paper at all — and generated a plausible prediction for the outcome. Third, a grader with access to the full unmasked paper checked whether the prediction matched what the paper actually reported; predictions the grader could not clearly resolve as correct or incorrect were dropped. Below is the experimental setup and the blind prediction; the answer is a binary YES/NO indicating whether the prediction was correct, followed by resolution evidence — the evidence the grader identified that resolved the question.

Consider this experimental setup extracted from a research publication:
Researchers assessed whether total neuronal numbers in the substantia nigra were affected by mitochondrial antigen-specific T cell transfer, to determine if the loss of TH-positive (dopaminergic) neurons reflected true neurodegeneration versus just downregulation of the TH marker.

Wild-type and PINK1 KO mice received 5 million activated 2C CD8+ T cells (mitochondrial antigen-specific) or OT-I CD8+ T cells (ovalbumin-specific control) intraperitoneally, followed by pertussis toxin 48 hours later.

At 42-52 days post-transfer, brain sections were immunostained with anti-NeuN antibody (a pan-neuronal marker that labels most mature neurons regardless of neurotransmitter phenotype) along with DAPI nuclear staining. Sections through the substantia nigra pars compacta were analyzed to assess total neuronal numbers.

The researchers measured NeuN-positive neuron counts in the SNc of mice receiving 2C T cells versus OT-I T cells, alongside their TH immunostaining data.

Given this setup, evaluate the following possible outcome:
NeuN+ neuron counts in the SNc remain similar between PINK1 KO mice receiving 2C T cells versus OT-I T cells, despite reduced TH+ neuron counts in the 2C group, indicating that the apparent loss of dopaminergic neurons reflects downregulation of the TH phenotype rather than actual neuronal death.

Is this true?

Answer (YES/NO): NO